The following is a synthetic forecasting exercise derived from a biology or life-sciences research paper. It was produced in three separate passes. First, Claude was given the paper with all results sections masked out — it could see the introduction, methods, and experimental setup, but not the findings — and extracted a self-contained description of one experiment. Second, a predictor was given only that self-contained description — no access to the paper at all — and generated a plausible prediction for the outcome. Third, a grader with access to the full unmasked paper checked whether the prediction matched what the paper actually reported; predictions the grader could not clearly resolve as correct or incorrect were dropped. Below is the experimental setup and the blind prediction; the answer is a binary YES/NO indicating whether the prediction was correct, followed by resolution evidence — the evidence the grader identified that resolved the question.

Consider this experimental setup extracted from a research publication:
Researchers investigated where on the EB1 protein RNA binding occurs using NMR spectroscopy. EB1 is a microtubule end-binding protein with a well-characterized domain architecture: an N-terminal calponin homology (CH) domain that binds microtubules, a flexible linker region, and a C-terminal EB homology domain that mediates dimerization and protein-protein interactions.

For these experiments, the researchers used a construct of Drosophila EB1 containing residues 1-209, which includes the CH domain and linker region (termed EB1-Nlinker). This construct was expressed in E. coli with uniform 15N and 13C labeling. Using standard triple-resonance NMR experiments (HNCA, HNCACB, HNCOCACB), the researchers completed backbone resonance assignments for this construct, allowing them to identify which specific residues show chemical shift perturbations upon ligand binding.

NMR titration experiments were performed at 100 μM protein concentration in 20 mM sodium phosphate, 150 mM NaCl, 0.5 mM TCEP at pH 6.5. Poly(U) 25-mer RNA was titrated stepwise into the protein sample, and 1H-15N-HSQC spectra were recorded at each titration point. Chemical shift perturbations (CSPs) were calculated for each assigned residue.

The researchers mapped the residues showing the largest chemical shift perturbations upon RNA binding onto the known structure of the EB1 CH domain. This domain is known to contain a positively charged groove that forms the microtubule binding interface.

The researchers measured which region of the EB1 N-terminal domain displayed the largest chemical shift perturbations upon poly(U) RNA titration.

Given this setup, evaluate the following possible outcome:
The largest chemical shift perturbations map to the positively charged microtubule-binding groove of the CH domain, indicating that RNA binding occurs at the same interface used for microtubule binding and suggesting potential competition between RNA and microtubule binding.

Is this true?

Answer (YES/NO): YES